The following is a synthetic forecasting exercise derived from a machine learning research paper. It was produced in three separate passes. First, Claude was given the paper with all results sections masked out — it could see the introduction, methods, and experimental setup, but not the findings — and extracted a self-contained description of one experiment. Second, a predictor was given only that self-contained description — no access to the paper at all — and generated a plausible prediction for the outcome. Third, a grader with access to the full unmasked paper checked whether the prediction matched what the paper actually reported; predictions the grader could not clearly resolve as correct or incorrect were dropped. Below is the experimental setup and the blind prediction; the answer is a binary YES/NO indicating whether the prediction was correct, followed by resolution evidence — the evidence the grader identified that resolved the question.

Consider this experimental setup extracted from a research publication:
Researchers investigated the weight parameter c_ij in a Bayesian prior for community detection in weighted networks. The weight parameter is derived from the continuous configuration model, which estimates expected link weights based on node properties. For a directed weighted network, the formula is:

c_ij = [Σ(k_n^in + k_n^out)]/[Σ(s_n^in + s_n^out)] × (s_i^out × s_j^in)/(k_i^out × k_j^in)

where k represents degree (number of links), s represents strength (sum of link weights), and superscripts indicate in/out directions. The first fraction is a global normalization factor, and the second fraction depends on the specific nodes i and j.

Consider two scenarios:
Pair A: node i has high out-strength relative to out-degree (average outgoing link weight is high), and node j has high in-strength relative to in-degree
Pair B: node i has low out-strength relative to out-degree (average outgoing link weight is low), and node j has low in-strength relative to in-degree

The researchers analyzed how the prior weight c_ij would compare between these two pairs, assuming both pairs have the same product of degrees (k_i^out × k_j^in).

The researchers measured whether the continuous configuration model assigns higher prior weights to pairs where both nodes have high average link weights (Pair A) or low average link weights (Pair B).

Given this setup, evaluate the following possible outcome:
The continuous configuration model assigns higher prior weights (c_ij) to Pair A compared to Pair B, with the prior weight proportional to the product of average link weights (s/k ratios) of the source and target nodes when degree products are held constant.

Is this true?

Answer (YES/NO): YES